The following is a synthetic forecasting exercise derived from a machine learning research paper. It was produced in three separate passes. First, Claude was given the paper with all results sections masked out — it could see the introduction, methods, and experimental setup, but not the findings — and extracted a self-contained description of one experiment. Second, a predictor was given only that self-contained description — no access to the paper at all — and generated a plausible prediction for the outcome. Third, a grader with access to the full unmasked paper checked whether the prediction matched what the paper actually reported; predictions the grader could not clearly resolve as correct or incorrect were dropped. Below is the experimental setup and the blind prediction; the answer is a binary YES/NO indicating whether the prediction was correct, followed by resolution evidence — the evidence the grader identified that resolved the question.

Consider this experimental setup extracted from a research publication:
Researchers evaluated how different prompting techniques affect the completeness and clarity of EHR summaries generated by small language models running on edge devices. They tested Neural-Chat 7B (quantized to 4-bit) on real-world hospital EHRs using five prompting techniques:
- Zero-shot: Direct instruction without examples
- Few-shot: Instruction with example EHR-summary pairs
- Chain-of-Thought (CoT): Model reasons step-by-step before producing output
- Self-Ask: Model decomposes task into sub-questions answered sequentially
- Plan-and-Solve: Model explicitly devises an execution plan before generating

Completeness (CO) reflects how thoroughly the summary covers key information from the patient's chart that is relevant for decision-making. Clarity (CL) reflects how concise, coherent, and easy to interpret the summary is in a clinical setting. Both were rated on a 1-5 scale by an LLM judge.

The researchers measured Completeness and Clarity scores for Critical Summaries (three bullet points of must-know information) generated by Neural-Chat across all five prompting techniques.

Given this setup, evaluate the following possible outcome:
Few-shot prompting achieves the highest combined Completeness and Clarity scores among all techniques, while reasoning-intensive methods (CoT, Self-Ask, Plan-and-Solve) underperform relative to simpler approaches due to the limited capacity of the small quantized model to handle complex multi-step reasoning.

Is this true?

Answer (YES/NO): NO